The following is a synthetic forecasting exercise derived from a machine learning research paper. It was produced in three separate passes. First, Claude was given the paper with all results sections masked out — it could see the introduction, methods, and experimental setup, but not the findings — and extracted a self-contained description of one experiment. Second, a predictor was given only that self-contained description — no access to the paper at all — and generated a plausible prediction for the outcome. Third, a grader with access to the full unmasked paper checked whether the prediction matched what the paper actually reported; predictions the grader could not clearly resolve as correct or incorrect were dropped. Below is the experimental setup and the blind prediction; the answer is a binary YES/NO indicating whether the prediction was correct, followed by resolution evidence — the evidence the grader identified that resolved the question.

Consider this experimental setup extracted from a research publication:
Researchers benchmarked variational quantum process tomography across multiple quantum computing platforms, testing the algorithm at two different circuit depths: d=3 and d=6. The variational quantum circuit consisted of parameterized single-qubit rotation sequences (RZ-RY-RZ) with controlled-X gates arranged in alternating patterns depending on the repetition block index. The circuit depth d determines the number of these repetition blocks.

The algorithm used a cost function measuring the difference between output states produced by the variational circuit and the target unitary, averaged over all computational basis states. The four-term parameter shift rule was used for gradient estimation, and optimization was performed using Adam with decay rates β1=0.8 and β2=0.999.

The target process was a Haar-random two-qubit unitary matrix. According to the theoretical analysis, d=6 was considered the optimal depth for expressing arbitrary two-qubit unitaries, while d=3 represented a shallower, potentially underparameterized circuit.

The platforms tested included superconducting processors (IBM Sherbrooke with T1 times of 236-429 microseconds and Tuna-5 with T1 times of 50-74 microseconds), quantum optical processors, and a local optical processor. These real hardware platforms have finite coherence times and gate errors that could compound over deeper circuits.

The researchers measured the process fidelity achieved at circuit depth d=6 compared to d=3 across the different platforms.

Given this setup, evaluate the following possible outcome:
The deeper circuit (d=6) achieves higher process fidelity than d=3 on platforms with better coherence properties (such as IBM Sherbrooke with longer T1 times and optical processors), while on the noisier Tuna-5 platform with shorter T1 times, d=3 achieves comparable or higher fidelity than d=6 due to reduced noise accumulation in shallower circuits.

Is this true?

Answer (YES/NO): NO